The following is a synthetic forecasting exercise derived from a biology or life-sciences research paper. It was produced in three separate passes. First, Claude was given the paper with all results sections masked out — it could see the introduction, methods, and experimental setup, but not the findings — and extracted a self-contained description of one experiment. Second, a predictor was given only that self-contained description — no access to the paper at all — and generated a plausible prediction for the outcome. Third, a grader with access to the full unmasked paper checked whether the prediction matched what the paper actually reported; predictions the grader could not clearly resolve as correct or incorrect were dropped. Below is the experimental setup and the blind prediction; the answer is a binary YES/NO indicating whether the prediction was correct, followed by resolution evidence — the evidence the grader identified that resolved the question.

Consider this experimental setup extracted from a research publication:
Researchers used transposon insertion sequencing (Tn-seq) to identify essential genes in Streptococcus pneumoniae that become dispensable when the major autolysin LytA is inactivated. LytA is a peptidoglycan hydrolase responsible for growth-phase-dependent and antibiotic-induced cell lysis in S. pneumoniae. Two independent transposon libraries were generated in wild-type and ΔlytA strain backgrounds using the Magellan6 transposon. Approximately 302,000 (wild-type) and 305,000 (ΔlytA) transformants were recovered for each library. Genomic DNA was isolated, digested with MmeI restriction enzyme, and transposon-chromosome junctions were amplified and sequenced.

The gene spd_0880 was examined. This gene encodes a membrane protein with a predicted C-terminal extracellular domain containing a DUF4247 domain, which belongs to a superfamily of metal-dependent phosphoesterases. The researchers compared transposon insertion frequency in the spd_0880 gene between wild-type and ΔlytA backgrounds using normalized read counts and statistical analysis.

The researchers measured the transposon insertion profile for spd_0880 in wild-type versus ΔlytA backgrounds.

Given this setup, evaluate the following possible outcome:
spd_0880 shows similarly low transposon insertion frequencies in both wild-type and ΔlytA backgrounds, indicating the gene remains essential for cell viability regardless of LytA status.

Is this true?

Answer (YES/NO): NO